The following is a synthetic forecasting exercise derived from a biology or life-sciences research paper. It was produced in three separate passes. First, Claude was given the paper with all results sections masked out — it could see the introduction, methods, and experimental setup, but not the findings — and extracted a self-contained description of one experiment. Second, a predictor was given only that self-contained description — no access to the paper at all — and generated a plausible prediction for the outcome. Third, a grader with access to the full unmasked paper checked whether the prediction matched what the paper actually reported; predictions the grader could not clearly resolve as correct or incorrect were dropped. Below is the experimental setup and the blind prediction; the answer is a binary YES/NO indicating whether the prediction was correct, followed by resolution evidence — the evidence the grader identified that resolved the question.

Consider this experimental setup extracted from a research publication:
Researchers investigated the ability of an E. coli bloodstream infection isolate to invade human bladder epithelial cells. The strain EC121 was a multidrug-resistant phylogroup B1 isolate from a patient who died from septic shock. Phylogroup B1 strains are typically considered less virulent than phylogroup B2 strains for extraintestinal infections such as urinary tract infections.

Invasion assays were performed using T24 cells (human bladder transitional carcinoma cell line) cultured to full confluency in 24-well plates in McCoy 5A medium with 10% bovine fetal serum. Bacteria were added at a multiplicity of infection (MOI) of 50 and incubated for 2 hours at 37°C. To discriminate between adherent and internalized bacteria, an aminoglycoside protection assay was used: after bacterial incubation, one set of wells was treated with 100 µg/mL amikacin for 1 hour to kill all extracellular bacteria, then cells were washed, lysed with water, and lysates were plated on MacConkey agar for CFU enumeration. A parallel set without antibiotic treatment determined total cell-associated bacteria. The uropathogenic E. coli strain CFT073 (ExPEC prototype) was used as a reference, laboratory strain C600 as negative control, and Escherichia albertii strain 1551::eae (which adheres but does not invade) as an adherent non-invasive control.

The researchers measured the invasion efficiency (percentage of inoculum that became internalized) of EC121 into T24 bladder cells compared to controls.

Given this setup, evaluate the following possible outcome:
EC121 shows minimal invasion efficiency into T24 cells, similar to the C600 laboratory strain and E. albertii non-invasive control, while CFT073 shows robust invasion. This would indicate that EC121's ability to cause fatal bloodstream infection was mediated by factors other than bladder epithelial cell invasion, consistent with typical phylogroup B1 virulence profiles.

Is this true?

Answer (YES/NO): NO